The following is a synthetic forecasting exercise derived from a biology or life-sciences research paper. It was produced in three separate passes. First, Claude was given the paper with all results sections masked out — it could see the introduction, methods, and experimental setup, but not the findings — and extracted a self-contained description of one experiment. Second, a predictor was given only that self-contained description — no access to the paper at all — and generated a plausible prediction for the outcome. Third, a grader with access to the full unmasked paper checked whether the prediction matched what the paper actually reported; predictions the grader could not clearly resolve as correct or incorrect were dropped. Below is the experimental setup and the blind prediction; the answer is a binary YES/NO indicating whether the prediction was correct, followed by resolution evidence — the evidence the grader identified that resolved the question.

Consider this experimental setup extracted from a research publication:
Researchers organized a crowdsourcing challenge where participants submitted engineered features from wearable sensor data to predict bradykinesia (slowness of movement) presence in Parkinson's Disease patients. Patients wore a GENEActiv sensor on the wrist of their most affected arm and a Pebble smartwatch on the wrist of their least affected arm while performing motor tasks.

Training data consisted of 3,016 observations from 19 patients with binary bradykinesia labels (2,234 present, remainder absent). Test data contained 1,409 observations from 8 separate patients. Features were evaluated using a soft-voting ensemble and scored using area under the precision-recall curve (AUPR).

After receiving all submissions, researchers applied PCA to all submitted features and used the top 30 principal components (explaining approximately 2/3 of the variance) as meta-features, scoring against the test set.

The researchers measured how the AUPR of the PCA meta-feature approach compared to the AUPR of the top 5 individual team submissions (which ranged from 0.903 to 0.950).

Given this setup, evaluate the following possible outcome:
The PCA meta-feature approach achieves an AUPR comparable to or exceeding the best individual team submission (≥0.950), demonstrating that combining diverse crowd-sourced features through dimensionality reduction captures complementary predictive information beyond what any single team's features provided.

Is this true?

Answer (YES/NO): NO